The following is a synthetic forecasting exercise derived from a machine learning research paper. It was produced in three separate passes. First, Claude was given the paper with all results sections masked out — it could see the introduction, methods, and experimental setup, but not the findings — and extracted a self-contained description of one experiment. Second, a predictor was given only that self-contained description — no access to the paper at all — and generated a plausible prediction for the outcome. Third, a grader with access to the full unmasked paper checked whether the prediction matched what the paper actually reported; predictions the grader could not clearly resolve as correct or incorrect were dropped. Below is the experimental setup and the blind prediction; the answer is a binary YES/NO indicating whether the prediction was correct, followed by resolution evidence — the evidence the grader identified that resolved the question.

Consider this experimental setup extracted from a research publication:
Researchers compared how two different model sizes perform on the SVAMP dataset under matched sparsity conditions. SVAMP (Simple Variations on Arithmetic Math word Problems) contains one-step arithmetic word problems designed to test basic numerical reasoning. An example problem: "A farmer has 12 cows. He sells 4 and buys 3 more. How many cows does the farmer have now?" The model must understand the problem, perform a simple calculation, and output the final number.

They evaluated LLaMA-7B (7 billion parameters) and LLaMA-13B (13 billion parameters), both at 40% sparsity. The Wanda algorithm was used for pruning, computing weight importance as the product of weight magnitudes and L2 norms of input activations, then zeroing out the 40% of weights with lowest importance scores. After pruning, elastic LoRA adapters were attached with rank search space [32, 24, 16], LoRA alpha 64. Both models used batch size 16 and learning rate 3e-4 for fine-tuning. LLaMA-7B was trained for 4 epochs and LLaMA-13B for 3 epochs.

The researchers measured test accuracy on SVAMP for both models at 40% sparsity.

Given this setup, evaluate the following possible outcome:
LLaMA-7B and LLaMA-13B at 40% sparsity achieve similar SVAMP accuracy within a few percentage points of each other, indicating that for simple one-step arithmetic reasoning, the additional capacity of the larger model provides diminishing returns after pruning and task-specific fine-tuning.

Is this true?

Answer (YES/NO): NO